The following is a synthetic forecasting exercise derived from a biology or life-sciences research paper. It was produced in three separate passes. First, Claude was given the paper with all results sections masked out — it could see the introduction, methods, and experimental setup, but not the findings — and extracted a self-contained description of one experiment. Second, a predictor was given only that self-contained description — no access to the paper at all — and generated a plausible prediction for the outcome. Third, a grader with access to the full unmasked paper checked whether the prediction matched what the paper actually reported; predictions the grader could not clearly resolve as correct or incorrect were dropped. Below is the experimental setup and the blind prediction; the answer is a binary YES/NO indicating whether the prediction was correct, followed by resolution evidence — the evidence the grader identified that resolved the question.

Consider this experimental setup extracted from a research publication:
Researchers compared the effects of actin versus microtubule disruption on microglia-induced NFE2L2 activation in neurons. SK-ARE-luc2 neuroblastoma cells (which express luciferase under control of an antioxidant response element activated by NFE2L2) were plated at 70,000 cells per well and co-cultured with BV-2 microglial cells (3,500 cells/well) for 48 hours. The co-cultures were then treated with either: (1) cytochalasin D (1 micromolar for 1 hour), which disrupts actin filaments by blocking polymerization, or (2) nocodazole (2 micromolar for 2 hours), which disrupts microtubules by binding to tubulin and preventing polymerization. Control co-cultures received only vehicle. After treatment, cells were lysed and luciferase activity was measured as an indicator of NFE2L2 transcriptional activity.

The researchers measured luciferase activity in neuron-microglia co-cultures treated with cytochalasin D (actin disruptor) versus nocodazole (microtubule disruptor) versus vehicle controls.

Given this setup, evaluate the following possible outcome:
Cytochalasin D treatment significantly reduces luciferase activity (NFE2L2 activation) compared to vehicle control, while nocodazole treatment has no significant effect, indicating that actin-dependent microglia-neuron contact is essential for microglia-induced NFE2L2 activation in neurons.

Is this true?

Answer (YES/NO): YES